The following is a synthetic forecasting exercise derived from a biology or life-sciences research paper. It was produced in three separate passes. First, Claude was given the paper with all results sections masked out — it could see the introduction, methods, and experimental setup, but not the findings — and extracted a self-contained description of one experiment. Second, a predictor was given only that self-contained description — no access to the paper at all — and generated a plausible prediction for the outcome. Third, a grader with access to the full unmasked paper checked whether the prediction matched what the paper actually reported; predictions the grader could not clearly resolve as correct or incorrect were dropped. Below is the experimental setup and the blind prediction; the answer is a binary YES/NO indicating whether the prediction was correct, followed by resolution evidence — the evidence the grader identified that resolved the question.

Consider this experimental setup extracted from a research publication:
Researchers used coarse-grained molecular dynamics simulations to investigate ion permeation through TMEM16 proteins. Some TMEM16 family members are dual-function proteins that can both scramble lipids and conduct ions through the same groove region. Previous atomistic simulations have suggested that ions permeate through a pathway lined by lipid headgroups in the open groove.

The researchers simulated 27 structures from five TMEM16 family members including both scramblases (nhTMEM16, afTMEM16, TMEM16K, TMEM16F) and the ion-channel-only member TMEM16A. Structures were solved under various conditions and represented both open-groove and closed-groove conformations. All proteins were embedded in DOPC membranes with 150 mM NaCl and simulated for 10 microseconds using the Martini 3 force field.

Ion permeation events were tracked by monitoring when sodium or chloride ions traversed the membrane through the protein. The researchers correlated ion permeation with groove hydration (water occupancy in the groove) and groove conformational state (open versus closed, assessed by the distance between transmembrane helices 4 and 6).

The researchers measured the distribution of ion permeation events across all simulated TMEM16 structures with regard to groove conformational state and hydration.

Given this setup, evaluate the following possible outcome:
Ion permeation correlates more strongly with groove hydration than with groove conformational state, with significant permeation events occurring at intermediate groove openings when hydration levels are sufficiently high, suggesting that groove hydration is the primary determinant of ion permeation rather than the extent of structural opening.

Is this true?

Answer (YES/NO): NO